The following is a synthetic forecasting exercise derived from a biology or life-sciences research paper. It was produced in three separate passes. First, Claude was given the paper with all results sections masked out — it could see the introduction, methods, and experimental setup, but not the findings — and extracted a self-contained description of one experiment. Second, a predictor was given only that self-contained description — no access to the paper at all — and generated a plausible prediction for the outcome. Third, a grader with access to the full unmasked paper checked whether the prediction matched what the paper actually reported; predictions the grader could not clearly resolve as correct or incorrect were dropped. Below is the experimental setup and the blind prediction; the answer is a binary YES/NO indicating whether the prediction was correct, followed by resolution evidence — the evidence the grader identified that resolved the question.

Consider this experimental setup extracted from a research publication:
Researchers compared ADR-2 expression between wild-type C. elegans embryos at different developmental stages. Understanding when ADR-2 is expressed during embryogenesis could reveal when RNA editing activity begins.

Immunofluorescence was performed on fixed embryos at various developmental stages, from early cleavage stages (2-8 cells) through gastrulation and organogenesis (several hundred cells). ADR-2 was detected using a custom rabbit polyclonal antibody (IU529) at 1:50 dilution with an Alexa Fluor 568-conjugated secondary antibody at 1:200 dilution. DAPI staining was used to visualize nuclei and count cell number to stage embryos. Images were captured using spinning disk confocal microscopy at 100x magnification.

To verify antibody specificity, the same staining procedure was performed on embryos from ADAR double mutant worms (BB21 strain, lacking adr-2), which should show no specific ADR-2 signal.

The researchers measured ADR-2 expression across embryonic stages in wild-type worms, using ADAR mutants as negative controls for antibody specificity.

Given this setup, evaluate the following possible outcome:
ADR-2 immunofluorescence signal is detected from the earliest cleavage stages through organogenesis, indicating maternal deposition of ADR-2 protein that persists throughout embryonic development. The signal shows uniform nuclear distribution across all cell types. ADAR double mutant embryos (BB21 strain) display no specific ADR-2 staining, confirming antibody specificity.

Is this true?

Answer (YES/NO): NO